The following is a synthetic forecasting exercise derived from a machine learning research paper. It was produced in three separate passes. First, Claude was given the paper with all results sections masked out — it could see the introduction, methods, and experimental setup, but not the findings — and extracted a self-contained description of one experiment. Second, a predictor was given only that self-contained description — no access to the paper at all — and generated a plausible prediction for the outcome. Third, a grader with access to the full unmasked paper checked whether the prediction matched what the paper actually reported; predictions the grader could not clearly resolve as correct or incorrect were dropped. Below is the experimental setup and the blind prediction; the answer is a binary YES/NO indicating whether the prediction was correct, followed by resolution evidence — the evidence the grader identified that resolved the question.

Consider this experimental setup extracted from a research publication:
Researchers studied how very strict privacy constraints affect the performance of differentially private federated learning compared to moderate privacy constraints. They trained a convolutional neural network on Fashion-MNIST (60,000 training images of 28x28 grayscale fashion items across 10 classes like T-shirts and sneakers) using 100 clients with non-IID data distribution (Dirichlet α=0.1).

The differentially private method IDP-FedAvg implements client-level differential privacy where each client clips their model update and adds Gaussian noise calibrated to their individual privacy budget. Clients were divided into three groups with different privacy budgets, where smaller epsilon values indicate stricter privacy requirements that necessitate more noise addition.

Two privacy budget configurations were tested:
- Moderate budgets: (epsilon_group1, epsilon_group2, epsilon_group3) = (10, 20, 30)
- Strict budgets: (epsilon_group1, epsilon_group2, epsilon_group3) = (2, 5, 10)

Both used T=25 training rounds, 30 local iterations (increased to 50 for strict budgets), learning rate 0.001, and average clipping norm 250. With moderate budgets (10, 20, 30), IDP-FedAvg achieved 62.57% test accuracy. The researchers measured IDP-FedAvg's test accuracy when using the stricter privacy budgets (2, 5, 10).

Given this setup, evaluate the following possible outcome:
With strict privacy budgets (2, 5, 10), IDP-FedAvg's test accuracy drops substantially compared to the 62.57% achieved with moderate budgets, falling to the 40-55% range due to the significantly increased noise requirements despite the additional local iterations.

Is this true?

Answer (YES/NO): NO